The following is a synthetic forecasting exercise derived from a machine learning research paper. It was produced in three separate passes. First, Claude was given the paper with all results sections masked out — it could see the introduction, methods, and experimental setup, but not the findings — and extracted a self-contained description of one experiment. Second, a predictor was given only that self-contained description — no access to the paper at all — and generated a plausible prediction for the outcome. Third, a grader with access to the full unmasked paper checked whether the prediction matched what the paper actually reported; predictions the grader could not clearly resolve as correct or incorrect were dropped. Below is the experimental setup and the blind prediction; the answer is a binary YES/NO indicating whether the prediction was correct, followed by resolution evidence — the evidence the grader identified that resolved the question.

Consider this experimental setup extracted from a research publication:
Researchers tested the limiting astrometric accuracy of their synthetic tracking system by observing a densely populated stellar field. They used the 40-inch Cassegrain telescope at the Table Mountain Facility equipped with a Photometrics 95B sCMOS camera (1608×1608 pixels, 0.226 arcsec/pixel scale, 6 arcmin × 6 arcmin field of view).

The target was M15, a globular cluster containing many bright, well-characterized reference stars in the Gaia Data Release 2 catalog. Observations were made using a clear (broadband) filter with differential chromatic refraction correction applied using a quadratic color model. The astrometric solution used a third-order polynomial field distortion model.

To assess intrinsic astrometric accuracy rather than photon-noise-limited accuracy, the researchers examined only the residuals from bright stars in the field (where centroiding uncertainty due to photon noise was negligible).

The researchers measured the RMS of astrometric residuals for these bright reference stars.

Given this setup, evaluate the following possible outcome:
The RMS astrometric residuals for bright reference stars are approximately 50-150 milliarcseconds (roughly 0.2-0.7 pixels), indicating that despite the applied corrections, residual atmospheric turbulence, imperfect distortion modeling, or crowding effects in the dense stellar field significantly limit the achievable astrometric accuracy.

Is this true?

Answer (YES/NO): NO